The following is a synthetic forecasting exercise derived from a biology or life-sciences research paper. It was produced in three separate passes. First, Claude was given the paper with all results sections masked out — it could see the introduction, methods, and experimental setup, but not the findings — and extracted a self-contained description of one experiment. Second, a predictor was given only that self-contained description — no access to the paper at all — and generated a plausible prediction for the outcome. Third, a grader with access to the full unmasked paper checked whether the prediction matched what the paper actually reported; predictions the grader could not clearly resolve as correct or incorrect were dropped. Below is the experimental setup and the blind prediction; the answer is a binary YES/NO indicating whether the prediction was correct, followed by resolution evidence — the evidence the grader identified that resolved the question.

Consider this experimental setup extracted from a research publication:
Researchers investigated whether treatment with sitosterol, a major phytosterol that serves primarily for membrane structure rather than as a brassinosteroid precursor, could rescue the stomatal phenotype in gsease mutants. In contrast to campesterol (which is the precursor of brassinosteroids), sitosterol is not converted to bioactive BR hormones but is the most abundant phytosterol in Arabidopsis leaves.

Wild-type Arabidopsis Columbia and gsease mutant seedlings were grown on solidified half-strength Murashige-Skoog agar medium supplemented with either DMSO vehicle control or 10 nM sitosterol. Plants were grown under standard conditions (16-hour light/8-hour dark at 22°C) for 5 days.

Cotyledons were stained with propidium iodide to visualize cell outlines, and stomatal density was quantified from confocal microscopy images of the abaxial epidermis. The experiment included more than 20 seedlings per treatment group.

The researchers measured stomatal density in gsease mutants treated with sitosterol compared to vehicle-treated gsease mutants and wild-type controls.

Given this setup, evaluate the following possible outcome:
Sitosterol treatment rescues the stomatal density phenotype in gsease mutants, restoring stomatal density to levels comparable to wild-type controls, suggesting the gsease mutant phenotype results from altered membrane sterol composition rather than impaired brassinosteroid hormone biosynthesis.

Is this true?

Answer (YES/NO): NO